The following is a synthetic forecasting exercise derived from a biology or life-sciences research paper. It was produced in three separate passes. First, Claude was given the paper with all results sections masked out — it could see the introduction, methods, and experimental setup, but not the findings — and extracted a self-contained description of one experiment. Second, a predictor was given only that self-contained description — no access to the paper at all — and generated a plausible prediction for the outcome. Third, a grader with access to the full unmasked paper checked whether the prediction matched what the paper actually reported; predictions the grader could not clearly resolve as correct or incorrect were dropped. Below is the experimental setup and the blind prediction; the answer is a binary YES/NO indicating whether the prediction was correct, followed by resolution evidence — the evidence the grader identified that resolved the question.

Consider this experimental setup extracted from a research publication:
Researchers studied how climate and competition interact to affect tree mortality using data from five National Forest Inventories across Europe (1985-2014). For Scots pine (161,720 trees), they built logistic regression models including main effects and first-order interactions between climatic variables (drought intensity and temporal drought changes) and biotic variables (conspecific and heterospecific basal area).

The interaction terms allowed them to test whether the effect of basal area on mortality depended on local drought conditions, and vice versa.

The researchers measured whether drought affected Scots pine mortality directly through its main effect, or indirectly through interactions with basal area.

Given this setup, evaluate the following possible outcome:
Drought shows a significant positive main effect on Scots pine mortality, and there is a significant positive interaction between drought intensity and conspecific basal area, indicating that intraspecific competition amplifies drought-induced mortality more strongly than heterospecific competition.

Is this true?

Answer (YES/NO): YES